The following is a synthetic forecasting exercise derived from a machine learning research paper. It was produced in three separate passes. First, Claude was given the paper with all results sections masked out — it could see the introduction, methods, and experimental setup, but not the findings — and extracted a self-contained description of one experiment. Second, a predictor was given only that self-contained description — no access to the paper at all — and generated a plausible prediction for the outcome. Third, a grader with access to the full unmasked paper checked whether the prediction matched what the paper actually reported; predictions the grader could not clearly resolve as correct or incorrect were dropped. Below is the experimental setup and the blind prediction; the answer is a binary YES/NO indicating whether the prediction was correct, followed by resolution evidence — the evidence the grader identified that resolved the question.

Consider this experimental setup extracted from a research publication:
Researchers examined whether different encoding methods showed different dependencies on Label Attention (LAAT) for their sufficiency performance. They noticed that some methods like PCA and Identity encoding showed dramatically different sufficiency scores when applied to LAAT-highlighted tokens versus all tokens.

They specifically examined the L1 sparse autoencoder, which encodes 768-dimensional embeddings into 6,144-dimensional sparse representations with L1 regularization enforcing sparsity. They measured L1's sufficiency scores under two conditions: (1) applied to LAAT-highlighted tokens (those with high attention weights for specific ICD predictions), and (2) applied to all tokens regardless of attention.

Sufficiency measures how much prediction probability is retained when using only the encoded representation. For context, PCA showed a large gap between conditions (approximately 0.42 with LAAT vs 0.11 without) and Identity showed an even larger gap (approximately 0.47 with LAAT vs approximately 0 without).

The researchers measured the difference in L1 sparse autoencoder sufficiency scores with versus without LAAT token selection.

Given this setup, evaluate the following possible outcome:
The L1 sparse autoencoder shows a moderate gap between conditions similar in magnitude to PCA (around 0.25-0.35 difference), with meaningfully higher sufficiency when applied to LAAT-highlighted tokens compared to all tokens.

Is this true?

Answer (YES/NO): NO